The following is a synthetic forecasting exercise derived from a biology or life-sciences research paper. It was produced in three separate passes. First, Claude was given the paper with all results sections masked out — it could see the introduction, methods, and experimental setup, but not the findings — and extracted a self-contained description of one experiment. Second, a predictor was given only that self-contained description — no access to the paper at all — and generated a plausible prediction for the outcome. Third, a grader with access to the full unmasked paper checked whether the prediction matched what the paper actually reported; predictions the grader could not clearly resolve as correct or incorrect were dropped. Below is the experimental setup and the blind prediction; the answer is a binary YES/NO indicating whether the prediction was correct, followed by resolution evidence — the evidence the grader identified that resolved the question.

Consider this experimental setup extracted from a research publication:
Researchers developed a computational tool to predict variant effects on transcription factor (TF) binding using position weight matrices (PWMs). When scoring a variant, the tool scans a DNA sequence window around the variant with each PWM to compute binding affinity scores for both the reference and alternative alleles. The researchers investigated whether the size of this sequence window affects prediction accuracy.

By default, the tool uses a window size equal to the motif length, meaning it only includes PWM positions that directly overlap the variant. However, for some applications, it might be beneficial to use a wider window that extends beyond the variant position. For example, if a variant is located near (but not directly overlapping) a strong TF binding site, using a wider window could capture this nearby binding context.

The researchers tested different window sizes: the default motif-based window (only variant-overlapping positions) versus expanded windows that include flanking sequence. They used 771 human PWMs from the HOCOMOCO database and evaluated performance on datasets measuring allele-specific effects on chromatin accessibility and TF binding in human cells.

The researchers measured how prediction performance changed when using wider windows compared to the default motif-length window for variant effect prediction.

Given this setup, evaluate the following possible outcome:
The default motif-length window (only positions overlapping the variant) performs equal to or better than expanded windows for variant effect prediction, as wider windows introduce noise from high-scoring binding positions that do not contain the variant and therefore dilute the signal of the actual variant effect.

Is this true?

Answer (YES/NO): YES